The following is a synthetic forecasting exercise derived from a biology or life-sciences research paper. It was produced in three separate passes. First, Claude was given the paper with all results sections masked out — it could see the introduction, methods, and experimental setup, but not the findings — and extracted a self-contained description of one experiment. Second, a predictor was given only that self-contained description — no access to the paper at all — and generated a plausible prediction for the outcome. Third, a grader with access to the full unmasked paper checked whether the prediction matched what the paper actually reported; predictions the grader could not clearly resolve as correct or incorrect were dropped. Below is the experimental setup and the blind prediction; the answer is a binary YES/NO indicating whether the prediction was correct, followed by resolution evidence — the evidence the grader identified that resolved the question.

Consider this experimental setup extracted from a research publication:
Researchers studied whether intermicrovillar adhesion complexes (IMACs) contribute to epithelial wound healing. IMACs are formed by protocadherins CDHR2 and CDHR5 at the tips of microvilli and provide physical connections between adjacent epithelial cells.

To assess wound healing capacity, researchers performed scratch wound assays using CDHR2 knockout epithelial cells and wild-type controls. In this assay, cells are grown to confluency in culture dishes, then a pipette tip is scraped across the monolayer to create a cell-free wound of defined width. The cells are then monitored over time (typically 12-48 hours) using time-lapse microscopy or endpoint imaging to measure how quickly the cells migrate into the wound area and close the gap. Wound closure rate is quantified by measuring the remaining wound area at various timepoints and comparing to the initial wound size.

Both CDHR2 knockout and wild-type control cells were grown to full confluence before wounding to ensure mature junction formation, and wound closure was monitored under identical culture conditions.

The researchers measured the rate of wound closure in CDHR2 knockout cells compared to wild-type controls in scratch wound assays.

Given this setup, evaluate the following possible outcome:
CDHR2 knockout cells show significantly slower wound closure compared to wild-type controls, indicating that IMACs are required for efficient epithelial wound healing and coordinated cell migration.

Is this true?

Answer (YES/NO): YES